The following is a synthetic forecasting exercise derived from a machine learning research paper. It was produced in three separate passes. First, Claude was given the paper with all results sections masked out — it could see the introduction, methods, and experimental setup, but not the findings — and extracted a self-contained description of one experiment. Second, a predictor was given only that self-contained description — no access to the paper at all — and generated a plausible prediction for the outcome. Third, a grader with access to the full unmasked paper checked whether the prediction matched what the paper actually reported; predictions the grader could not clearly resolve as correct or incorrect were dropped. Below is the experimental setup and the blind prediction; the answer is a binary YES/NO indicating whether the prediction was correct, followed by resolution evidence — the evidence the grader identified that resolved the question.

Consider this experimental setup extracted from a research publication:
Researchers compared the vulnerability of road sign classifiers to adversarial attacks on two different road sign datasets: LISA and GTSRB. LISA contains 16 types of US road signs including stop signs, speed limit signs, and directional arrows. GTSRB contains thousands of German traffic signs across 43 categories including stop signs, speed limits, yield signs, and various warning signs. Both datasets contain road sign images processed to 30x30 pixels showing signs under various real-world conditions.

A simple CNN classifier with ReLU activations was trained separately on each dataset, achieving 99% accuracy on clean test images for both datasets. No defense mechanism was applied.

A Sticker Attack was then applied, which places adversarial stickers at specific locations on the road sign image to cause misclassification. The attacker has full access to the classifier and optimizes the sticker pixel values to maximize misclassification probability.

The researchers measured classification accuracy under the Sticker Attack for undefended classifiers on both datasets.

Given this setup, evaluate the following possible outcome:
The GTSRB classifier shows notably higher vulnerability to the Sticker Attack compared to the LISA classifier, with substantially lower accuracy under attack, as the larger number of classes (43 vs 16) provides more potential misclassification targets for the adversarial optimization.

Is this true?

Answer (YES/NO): NO